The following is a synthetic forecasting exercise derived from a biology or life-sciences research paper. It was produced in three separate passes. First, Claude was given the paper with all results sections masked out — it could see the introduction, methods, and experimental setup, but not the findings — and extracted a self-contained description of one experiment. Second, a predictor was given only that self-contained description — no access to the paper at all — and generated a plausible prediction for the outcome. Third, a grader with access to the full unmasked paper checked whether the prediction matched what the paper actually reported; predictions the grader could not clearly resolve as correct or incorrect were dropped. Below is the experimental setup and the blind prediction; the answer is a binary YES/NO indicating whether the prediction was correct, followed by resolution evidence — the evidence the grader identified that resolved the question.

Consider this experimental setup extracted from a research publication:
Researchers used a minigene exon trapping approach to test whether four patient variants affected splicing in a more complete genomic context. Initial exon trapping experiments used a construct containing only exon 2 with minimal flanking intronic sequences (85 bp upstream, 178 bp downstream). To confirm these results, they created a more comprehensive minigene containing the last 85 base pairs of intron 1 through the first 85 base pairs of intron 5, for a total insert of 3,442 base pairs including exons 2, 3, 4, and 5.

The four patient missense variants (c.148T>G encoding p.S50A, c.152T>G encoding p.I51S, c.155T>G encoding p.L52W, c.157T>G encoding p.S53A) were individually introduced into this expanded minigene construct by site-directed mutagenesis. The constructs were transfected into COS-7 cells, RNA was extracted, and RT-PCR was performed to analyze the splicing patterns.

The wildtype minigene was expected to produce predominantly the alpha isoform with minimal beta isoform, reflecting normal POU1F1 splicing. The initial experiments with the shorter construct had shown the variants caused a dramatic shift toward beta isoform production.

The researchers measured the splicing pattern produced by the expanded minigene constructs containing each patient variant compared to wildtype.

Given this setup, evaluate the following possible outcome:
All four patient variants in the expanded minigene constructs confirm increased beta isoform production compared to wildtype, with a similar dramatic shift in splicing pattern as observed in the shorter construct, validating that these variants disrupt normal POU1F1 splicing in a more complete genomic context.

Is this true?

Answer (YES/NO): YES